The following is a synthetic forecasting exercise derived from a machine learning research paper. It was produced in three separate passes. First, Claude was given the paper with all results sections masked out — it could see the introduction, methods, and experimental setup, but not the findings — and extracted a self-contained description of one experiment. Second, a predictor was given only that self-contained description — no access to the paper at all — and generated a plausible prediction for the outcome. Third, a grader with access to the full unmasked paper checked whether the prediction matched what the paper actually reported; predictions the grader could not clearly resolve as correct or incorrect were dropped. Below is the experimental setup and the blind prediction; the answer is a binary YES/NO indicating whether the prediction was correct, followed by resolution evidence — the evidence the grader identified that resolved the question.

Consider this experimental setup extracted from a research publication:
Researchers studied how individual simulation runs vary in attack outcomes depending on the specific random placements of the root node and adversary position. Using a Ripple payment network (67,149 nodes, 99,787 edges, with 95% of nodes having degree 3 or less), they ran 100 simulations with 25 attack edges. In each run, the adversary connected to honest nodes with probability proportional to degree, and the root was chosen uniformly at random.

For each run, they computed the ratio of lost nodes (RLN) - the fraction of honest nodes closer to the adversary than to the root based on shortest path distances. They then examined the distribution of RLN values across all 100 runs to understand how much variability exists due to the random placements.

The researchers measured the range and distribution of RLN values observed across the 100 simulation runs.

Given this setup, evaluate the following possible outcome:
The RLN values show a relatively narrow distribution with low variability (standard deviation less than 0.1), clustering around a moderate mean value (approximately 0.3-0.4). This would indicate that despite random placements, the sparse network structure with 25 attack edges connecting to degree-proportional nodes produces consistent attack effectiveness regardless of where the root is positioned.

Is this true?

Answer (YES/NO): NO